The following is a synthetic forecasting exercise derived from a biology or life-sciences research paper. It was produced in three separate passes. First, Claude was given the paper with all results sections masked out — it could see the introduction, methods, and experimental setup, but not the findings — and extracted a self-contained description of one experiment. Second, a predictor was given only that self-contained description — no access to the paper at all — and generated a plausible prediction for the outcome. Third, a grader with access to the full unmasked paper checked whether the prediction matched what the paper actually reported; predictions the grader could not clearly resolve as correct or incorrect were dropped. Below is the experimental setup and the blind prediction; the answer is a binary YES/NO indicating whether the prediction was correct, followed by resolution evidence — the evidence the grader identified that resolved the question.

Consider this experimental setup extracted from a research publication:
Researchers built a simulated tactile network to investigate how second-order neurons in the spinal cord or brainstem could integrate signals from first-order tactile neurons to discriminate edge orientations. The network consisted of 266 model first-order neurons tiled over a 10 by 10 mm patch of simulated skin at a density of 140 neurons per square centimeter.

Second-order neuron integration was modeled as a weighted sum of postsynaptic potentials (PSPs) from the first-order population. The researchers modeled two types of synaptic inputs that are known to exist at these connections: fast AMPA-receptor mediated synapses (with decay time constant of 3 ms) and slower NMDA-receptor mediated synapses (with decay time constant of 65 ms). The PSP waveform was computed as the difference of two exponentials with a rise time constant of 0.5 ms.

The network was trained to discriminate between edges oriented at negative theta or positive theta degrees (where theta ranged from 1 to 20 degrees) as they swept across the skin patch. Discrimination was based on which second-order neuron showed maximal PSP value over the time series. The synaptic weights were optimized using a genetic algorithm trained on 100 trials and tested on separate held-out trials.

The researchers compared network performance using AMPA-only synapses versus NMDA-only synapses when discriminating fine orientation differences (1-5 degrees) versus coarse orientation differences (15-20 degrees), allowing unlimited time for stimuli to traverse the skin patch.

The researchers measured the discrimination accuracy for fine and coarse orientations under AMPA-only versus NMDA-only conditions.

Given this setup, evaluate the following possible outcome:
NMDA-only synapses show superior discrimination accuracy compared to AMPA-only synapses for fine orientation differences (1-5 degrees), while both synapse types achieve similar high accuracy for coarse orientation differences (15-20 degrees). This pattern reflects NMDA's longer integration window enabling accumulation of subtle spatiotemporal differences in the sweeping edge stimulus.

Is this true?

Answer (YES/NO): NO